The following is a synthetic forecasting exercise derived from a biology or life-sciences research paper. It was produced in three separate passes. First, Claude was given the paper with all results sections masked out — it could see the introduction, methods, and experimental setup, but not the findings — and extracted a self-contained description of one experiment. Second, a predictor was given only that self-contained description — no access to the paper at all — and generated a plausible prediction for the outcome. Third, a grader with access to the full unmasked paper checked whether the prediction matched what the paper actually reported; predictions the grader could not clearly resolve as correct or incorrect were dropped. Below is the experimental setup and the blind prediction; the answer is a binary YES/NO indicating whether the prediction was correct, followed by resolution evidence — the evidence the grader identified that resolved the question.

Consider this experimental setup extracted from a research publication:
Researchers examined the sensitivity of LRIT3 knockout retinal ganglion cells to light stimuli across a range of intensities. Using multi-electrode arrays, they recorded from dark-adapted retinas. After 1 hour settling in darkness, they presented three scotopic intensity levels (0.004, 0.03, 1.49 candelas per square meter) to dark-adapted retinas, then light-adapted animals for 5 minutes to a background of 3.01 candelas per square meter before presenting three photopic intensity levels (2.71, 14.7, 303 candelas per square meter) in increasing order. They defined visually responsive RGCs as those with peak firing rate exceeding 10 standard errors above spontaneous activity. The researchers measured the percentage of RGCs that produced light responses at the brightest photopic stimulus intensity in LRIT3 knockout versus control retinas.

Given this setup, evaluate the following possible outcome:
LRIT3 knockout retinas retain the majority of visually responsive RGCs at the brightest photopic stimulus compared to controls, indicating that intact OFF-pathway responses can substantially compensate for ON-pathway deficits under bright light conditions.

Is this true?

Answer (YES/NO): NO